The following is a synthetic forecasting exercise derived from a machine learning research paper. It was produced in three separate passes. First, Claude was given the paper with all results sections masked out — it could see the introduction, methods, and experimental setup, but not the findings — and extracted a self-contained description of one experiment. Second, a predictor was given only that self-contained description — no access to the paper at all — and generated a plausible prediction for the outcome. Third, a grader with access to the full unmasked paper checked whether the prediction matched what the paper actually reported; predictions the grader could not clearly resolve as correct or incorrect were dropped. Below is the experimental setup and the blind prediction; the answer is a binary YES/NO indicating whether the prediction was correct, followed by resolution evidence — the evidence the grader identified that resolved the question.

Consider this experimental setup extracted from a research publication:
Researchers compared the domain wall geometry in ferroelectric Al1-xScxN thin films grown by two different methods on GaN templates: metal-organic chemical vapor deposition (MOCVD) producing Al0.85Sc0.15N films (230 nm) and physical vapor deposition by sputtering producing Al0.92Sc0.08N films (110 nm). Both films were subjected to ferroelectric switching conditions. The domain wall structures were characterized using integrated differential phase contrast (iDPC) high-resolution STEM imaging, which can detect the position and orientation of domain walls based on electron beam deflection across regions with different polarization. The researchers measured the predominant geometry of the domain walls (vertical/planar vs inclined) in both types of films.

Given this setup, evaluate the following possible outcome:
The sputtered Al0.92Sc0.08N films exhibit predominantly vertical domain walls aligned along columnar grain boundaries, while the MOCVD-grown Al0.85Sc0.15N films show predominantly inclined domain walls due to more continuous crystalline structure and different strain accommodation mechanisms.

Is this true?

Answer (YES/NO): NO